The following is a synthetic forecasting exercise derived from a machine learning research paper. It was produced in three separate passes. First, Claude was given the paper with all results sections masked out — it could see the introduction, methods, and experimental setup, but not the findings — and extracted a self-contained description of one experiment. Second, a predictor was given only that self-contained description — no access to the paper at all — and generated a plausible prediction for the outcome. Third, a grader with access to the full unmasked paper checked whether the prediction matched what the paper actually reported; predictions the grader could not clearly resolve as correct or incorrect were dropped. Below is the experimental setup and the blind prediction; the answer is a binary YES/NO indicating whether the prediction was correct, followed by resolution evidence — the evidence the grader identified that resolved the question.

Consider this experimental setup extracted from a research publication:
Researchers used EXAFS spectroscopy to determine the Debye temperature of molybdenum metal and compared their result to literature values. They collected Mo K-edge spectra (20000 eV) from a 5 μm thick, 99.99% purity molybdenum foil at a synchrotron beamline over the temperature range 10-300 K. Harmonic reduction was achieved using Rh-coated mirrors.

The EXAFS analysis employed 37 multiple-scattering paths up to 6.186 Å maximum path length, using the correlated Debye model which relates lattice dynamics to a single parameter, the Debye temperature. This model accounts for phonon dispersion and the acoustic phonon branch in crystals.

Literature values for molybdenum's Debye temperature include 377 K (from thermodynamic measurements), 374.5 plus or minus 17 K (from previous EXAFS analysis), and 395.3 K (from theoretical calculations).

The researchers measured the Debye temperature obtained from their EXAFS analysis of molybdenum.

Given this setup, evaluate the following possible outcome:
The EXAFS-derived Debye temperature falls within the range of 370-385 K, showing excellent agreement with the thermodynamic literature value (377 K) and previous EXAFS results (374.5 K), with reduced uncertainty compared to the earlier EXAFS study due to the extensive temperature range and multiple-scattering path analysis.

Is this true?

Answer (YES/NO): NO